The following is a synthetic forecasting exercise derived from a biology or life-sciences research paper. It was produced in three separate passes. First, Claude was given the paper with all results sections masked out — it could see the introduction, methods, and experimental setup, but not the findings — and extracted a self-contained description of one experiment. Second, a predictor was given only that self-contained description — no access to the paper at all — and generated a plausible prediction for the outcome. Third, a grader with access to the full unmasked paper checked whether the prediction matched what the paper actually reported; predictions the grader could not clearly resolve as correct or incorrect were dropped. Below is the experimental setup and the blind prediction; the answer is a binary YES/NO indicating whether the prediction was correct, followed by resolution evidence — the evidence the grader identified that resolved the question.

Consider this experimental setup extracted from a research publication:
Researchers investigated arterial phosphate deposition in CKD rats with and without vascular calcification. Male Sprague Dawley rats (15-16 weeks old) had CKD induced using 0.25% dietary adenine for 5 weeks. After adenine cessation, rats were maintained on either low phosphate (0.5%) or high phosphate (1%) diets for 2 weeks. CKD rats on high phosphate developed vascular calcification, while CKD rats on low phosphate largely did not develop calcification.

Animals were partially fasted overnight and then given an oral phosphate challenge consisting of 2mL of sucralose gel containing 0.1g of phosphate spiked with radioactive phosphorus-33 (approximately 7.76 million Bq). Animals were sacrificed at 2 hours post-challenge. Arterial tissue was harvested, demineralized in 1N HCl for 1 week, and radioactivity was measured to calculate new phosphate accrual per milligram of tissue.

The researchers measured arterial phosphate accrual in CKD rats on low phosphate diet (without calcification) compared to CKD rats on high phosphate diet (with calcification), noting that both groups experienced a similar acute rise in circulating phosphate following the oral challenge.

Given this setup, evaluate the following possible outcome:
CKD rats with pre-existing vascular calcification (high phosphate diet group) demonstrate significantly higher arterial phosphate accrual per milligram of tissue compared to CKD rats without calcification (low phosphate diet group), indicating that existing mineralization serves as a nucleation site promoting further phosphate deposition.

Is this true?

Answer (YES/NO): NO